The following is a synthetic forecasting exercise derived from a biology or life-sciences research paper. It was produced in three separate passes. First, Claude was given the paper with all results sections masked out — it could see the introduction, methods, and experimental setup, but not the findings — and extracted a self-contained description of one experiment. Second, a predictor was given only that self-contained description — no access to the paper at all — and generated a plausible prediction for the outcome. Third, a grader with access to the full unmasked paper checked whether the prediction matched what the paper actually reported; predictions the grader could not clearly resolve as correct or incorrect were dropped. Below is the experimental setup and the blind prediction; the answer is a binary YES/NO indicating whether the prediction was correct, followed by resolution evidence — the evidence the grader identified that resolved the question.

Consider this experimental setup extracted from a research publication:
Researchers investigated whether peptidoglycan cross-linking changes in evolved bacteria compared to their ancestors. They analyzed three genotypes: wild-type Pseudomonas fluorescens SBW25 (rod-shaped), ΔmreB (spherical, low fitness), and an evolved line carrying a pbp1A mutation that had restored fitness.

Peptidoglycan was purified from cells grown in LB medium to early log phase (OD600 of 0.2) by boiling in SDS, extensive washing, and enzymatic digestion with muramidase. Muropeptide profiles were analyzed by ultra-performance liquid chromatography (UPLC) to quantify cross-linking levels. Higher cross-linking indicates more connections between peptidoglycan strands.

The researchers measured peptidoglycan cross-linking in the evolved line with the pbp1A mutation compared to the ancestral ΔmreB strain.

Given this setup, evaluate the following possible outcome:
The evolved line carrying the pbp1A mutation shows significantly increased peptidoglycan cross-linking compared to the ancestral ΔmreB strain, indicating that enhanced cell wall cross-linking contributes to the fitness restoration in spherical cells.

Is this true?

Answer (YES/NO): NO